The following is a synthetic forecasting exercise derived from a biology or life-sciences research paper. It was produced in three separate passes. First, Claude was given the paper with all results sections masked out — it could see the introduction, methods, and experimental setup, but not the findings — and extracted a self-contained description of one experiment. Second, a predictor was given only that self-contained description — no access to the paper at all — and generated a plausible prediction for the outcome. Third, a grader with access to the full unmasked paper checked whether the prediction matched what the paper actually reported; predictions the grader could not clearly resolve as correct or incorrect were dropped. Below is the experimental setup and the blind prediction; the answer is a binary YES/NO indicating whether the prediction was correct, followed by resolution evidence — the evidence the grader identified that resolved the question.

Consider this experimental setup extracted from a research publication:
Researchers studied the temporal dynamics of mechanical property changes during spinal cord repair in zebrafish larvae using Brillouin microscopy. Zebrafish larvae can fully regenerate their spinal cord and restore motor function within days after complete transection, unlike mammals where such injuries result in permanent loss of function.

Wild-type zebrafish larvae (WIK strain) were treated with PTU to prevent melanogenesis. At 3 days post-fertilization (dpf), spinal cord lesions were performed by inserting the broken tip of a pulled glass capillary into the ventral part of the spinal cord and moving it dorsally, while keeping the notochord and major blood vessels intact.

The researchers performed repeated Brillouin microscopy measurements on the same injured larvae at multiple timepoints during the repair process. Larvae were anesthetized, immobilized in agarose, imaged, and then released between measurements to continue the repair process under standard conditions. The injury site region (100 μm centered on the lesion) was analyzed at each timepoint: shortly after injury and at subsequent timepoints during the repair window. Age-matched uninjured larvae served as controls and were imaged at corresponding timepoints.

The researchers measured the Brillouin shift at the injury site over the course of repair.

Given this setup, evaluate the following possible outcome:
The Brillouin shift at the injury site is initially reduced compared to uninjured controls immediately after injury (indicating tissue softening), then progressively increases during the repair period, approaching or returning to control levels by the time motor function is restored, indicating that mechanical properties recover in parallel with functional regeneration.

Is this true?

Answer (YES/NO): NO